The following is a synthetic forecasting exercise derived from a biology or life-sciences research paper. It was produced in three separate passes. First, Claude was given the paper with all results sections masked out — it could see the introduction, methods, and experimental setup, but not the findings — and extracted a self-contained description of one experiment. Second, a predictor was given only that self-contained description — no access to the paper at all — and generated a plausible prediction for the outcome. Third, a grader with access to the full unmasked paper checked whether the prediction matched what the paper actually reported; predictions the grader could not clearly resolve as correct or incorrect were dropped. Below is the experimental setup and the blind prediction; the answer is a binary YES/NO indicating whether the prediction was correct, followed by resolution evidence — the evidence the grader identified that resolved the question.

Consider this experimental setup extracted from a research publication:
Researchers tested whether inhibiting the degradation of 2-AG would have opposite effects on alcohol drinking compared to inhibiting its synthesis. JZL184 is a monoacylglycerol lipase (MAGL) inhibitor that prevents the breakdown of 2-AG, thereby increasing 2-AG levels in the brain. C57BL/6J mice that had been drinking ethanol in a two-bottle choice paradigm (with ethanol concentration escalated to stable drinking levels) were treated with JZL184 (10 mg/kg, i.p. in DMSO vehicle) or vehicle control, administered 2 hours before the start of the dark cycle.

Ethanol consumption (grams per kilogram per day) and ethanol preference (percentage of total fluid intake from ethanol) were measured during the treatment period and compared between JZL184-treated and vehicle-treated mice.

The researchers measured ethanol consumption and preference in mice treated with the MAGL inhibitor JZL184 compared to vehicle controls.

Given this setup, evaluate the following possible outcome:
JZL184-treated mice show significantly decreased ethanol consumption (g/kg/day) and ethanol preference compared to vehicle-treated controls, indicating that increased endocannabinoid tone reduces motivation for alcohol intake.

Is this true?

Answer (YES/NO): NO